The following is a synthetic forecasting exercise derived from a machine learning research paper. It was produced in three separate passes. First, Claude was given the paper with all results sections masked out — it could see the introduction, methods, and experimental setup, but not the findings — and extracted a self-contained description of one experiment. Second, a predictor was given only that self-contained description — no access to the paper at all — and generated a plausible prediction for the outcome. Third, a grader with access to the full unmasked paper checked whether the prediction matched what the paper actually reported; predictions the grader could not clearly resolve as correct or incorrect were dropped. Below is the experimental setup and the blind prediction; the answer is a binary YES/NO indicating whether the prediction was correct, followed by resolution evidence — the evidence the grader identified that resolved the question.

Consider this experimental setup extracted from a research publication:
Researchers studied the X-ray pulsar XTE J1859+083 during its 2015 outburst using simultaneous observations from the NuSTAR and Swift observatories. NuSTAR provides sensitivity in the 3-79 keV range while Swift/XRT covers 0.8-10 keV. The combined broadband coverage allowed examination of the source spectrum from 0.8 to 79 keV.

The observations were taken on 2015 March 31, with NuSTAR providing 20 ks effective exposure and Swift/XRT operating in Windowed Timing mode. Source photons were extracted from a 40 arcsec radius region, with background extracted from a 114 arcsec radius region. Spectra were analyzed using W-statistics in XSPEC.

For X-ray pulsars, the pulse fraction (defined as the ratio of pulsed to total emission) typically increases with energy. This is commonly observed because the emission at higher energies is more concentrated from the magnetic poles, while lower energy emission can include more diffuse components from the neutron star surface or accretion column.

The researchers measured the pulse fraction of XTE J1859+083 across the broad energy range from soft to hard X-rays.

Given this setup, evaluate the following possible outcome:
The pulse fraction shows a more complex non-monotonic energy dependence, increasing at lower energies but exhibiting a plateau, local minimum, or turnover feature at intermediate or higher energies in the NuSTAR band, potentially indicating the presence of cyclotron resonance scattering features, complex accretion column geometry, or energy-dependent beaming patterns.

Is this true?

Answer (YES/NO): NO